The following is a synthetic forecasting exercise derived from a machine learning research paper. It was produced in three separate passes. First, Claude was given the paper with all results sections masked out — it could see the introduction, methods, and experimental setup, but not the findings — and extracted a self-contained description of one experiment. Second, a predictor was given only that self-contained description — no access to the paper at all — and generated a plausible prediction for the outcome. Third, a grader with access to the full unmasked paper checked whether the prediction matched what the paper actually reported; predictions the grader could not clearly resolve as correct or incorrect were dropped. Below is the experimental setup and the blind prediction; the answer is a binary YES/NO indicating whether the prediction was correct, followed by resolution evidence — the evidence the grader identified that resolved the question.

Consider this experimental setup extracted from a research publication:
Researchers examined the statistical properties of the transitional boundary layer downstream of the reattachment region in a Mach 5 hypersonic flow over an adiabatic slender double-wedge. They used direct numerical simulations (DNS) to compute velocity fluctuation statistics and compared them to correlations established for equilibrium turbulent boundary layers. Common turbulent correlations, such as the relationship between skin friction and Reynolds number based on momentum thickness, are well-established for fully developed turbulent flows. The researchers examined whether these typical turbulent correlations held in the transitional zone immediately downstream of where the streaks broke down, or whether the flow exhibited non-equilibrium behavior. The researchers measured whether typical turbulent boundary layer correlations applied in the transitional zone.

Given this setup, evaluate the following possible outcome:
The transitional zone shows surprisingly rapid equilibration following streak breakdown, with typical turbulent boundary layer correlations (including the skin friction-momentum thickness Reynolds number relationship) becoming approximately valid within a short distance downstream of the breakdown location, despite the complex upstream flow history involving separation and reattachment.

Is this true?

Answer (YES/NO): NO